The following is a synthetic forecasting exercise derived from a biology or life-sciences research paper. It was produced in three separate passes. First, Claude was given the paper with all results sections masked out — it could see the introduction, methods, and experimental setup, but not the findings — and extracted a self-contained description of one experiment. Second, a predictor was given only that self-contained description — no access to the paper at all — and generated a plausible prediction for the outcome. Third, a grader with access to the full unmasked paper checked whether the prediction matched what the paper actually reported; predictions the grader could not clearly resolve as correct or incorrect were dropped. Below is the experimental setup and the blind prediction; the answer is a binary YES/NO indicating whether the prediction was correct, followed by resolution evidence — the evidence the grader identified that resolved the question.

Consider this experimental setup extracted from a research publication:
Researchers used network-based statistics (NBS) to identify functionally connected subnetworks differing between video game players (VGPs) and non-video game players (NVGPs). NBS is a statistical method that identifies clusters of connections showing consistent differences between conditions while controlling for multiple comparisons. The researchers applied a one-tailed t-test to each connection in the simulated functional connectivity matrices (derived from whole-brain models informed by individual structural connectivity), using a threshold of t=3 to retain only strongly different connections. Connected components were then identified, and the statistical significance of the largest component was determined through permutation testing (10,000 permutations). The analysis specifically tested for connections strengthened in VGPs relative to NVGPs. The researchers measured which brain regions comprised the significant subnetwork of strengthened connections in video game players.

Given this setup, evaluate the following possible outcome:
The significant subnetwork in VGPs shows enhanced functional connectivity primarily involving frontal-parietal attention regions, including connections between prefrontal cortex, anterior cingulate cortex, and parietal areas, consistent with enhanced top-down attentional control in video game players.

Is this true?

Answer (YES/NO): NO